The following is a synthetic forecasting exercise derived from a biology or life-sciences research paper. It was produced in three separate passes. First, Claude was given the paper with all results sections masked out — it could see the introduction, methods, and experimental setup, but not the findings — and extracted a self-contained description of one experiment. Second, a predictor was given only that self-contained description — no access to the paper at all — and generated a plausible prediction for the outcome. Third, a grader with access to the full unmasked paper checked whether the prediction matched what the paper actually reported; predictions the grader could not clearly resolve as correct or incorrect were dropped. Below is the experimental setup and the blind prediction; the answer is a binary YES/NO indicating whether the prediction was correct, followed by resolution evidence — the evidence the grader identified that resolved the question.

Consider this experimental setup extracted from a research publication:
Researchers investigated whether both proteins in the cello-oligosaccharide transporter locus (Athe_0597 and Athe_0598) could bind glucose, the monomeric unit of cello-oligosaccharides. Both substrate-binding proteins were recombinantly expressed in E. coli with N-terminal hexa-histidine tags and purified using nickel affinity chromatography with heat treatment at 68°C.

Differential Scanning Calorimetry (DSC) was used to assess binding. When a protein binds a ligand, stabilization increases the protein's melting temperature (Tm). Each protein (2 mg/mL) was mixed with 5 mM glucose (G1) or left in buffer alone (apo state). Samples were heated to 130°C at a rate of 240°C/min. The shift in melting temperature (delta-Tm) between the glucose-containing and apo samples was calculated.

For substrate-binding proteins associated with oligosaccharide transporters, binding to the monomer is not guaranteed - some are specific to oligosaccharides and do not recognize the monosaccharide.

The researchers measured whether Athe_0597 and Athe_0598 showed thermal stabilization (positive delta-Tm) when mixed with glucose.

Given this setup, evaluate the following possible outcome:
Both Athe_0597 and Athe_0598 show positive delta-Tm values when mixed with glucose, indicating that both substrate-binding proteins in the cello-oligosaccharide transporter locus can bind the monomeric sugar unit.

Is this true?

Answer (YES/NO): NO